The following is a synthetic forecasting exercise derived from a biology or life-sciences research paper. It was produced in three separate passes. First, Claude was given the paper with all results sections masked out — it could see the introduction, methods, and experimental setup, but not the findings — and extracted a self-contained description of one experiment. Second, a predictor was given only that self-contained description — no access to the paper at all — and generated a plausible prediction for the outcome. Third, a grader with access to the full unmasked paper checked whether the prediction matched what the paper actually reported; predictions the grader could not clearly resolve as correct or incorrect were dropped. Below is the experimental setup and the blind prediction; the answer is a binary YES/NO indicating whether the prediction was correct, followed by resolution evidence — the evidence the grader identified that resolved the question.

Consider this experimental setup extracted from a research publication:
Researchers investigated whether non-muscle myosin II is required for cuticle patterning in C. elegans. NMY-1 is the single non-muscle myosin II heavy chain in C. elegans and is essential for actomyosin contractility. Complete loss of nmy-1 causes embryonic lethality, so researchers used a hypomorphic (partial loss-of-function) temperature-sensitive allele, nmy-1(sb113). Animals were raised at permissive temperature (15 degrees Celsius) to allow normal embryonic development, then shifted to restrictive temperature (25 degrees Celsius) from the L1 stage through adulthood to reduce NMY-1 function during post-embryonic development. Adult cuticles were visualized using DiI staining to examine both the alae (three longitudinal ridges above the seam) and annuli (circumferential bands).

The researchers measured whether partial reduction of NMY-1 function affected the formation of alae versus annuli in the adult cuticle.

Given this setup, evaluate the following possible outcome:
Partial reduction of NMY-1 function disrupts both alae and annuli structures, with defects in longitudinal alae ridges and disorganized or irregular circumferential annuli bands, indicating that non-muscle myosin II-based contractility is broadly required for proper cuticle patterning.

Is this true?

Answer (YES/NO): NO